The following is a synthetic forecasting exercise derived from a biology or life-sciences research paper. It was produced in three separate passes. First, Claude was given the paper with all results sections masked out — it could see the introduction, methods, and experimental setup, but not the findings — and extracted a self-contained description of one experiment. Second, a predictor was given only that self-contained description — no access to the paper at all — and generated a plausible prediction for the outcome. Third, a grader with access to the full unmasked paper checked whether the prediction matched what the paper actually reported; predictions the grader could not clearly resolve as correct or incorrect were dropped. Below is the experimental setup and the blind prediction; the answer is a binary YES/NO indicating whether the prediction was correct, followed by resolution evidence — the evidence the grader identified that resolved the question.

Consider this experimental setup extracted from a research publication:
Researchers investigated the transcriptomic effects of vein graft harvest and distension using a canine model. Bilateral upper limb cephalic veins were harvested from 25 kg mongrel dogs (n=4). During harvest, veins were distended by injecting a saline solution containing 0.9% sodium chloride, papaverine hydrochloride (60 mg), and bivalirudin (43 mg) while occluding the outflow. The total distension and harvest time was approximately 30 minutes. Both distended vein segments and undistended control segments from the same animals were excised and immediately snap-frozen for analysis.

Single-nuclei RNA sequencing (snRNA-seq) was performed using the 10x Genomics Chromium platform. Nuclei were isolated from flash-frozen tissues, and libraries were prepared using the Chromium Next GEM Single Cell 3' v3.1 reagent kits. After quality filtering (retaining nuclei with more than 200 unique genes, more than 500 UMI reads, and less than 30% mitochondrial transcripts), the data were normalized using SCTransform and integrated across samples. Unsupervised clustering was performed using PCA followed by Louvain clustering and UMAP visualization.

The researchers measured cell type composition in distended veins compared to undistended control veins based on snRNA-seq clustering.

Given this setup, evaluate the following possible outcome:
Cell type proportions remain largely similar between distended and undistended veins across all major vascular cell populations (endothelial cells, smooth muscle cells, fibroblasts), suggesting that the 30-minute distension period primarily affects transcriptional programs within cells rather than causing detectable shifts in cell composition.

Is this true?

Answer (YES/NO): NO